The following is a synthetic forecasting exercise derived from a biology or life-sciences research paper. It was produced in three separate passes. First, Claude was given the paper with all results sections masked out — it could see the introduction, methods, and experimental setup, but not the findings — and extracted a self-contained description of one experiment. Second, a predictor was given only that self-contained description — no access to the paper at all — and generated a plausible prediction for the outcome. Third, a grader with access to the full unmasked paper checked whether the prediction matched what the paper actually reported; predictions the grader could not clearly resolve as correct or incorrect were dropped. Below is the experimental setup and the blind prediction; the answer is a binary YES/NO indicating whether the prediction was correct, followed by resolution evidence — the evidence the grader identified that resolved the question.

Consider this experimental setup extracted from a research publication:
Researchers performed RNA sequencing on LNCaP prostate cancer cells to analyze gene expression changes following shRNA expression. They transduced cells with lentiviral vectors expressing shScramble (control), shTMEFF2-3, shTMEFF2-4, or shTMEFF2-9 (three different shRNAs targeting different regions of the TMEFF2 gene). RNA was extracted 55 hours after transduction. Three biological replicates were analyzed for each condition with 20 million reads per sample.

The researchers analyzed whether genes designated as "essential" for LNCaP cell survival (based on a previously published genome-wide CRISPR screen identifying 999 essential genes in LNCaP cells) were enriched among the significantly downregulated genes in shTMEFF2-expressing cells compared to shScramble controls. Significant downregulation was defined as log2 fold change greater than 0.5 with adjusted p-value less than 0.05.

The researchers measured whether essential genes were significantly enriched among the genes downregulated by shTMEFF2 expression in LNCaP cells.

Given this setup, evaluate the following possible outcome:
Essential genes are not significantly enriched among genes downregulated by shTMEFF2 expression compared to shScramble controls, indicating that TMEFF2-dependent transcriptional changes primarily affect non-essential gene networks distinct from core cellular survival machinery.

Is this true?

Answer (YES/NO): NO